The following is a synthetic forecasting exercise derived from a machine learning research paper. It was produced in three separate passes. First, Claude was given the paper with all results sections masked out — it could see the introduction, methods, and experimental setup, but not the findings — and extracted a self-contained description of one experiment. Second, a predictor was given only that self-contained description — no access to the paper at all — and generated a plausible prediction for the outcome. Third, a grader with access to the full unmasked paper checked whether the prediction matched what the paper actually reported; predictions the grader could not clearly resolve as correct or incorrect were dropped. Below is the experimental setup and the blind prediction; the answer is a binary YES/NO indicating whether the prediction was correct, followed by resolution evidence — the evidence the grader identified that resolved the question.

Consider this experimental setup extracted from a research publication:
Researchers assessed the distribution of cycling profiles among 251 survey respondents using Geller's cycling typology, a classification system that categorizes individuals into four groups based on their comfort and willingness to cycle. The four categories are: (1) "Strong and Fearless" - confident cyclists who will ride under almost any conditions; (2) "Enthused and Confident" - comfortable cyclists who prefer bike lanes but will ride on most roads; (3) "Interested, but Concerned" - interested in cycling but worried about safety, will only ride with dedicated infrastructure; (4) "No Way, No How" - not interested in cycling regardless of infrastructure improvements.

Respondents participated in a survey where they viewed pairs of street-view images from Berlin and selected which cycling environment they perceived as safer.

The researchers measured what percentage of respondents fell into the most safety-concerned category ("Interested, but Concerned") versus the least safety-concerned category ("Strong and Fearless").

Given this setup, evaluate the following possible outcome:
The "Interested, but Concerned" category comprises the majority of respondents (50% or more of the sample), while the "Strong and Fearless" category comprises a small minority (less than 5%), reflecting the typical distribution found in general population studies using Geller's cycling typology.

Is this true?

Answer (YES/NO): YES